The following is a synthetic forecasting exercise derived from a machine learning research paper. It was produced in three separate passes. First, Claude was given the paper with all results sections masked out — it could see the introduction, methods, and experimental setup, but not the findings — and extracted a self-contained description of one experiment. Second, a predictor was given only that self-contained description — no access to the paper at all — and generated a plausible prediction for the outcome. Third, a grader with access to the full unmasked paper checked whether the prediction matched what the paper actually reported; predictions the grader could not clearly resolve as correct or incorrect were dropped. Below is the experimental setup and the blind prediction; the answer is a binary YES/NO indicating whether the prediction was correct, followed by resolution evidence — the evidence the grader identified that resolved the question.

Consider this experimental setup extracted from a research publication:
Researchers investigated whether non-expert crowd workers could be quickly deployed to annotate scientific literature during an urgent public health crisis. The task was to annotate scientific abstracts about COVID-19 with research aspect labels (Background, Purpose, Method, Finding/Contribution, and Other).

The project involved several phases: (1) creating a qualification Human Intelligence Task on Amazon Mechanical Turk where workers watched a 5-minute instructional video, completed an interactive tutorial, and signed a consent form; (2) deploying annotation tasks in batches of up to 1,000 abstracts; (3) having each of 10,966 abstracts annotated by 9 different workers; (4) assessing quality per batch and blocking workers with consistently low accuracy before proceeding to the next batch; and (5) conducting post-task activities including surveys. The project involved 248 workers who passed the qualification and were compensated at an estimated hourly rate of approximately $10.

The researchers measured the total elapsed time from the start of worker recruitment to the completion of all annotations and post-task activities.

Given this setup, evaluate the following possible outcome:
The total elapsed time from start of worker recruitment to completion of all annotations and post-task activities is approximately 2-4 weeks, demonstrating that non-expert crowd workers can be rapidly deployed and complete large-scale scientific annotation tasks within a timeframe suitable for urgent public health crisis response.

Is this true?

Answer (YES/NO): NO